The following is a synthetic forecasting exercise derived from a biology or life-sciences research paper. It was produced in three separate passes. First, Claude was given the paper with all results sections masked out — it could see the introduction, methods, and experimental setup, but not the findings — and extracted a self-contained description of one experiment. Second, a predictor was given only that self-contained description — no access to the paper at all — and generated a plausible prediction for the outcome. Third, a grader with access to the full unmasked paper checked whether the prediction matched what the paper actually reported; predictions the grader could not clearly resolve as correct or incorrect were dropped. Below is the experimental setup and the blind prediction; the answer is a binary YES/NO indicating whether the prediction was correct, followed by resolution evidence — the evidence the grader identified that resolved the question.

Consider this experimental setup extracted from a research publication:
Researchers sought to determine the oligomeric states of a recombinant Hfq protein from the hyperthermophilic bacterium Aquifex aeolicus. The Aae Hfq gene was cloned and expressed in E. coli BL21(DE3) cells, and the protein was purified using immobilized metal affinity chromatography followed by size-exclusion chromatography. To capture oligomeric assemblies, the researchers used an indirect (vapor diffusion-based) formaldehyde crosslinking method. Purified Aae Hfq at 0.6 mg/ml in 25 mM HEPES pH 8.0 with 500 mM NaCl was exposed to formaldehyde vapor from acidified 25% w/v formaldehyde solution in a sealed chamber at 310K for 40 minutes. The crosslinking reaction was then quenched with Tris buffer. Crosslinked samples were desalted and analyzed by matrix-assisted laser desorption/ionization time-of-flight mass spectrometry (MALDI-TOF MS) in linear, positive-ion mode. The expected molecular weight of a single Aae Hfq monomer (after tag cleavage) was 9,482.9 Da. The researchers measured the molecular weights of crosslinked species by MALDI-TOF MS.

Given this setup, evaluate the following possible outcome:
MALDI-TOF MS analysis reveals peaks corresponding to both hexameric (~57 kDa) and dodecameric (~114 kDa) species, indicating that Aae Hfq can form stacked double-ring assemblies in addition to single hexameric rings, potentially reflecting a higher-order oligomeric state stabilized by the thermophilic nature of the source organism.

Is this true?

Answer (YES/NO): YES